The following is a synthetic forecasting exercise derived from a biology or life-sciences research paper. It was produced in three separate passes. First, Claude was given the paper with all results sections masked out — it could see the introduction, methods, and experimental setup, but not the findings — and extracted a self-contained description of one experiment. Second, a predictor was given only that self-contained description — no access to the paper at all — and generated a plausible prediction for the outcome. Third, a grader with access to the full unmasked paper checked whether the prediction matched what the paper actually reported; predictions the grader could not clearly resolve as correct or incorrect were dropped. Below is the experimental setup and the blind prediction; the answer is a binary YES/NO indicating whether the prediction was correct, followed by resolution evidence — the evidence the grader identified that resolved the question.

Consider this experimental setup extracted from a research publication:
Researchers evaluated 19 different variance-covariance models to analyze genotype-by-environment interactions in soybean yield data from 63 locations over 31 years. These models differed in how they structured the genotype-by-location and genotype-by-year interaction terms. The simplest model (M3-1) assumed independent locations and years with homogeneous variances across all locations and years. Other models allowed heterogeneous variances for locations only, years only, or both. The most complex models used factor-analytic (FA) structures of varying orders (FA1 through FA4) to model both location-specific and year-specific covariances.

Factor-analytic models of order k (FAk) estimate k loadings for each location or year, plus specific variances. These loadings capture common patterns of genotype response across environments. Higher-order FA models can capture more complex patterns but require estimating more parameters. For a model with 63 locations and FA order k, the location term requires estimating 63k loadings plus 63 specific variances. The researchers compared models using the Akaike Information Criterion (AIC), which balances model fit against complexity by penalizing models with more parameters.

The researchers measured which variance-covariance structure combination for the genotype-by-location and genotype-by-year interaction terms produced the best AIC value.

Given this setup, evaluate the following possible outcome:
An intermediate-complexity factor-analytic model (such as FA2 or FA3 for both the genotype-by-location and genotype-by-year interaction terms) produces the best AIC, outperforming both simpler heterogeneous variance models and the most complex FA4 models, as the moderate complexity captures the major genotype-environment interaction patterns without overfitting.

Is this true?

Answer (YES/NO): NO